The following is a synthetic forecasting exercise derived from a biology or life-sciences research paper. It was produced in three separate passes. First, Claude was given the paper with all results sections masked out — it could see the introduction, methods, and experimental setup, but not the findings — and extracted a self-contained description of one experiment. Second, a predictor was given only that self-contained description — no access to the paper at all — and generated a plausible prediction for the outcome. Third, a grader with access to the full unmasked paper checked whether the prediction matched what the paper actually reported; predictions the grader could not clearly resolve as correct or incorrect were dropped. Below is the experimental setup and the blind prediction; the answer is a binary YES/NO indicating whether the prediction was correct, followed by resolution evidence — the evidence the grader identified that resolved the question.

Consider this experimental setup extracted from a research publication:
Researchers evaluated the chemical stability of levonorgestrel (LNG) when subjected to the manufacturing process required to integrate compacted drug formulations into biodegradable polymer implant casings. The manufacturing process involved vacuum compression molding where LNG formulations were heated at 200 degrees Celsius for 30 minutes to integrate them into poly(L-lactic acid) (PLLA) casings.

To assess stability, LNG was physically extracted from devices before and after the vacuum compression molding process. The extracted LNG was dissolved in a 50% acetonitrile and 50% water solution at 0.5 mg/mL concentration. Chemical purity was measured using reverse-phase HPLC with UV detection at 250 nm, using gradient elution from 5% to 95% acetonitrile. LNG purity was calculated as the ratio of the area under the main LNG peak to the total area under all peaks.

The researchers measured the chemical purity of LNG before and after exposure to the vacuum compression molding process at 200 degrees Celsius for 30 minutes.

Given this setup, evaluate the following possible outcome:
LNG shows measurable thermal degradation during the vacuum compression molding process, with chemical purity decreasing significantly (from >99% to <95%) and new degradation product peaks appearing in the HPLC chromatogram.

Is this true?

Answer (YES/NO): NO